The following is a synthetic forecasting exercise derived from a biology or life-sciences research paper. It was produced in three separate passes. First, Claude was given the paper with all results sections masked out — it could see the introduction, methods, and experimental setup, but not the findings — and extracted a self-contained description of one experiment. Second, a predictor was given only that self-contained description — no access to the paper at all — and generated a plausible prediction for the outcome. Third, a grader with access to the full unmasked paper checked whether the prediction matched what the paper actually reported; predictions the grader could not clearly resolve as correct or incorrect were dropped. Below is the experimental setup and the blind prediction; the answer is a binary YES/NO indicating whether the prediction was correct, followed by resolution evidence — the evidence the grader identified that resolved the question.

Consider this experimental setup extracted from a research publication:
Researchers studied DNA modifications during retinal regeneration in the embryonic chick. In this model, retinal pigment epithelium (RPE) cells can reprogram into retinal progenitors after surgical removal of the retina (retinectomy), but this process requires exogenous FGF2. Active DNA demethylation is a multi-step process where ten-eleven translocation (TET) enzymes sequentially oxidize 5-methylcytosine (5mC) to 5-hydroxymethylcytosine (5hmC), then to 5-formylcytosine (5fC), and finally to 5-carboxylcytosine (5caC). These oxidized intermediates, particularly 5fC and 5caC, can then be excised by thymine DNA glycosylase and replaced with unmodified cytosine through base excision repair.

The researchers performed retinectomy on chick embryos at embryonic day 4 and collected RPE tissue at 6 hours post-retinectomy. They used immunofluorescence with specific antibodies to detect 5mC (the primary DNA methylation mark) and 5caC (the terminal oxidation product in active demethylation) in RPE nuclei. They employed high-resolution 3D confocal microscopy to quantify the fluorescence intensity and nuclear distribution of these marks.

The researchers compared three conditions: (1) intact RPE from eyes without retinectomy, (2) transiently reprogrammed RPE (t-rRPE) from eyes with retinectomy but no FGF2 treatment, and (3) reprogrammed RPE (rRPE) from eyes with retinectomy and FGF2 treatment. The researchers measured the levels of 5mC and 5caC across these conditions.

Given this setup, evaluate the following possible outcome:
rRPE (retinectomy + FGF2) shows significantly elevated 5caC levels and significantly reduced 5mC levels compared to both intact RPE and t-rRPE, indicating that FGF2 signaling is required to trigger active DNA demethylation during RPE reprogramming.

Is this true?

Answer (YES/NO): NO